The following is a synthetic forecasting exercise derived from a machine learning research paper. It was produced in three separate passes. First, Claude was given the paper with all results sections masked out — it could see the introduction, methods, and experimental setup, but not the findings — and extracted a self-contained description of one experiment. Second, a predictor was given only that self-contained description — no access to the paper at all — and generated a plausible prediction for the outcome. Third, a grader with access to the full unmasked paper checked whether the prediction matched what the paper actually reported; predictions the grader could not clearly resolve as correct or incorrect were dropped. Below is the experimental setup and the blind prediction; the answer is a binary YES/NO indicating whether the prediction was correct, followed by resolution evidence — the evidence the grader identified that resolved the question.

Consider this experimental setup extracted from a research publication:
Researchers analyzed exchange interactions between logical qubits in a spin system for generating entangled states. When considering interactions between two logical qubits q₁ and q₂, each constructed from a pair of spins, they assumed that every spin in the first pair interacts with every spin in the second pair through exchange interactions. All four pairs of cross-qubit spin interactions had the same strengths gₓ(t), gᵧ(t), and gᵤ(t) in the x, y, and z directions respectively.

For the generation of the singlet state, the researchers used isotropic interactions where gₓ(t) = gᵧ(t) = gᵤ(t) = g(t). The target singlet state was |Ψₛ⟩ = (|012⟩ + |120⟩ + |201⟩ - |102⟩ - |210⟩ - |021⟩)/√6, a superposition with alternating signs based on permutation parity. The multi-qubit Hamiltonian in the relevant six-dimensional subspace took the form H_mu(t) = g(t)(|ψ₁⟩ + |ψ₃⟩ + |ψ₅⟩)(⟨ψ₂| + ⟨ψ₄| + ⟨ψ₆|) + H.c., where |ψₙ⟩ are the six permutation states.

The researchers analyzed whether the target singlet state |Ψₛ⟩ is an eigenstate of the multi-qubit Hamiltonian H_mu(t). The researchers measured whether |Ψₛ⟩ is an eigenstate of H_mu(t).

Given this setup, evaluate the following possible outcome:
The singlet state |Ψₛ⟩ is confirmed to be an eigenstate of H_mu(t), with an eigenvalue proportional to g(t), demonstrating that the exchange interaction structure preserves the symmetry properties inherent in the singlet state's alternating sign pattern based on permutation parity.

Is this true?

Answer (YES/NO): YES